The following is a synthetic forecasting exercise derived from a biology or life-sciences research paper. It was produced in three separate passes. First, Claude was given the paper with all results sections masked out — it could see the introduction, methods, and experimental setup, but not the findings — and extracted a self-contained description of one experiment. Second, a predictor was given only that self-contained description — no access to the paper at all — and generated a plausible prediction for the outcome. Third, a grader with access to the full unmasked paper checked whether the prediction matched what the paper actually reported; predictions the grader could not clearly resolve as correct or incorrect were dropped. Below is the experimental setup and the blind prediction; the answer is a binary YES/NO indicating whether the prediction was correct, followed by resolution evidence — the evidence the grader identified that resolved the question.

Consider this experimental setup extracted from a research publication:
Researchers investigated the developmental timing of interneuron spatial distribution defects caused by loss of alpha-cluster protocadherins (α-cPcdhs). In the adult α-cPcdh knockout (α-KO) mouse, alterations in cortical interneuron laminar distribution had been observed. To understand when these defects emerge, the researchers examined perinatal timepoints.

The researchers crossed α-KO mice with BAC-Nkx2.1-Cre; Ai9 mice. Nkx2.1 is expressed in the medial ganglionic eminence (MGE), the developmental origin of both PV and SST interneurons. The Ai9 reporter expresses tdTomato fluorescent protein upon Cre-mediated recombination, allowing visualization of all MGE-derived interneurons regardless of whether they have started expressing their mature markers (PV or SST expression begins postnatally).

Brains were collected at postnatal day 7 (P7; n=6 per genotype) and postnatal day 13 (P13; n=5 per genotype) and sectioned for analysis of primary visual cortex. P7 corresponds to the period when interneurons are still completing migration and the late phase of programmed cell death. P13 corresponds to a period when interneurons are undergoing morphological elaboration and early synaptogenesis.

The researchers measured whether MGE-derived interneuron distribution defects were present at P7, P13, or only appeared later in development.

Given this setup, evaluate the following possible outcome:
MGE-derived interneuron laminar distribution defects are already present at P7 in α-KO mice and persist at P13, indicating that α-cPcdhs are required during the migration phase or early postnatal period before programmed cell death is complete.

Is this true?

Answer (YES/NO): NO